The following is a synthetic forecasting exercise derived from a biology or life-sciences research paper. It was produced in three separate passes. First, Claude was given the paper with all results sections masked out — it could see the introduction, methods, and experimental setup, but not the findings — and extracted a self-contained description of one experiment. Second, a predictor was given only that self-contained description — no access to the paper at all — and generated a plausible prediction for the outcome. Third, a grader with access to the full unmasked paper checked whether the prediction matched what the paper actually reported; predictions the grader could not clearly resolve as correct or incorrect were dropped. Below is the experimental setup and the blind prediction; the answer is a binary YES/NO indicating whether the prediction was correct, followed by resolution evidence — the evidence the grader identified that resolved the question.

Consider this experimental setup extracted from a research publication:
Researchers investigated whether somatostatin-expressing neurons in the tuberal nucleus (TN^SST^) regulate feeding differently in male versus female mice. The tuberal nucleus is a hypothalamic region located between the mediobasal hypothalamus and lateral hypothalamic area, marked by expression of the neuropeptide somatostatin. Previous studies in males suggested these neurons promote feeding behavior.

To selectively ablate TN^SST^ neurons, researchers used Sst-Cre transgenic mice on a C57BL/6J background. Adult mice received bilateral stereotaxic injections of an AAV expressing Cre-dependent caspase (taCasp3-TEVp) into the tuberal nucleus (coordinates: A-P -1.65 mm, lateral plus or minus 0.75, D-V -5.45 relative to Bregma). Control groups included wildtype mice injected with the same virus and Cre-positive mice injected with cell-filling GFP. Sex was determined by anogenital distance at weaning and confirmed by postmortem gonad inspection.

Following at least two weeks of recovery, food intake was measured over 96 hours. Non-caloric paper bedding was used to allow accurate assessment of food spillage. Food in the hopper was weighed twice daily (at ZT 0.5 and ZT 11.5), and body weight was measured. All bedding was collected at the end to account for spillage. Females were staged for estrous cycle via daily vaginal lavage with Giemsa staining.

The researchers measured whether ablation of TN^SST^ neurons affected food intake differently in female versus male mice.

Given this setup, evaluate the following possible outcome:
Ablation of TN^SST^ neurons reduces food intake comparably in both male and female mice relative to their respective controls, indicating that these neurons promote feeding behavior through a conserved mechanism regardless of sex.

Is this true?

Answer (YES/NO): NO